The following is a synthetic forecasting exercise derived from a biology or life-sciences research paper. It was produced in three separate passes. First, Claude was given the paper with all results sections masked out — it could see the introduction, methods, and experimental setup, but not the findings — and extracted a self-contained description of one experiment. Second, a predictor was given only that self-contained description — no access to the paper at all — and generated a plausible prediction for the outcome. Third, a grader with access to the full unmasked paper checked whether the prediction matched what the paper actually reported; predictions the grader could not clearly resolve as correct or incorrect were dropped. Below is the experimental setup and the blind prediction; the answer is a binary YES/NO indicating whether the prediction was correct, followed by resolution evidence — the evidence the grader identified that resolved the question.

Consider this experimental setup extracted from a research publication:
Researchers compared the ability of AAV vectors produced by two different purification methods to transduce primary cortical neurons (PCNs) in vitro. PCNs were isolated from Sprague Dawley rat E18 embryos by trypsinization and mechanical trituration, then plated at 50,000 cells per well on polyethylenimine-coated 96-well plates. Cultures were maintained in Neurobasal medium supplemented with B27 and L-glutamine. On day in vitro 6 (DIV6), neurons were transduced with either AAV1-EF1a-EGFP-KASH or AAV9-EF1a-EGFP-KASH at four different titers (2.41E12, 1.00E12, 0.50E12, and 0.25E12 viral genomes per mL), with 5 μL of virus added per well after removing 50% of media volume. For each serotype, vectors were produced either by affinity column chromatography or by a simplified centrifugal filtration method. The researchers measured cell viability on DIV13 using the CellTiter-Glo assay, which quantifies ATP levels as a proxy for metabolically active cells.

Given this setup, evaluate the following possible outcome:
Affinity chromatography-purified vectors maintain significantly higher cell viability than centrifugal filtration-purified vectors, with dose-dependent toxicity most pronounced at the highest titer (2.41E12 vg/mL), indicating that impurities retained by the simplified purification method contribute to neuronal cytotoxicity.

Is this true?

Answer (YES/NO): NO